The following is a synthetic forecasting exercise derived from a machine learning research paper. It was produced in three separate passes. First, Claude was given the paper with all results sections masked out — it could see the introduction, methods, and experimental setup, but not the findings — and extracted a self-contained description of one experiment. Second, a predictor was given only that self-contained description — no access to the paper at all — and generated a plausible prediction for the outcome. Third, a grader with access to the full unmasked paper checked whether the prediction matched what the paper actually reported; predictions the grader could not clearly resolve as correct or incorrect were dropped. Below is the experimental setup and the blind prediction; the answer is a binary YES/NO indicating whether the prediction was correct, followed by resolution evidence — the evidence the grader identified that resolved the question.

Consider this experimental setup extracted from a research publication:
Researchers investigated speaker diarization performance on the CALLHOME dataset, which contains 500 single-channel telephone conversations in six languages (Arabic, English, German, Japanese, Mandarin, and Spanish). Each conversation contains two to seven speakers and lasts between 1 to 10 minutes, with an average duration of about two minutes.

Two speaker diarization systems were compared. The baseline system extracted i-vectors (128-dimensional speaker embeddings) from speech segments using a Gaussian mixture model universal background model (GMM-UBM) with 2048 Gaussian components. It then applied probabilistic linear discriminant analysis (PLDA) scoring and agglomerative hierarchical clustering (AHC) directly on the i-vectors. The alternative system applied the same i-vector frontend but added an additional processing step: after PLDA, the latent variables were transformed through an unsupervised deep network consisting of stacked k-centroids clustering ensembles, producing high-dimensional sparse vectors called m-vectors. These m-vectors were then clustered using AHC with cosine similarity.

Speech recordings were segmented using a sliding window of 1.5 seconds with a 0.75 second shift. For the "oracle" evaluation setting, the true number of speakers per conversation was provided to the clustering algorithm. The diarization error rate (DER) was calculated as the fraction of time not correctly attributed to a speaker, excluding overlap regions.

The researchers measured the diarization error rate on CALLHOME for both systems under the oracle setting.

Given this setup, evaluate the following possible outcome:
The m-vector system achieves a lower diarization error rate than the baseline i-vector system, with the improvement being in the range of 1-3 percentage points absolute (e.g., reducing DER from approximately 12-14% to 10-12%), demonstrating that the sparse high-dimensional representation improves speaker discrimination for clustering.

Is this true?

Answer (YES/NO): NO